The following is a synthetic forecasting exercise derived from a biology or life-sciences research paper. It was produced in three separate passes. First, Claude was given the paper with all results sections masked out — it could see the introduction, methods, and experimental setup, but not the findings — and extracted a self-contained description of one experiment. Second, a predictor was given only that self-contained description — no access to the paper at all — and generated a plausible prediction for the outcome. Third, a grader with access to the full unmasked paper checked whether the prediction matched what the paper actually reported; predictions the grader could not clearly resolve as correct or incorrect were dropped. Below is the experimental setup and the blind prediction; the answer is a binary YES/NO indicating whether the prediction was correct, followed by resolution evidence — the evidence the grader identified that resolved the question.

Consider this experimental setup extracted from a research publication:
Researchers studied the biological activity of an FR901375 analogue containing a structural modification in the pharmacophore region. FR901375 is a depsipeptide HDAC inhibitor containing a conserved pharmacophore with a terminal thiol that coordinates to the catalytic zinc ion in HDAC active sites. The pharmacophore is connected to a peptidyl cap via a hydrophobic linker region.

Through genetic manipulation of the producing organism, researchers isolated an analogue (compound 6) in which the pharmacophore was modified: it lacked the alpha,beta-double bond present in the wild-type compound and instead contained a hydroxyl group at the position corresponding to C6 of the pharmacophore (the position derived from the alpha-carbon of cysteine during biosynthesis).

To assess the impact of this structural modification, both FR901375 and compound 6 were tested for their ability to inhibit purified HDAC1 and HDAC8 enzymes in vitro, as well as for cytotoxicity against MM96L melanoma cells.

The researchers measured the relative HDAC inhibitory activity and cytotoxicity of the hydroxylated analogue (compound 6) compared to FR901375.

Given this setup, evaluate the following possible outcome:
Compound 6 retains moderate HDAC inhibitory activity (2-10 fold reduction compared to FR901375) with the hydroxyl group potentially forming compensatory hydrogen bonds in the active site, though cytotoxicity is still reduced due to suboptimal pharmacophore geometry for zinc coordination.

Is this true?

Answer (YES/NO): NO